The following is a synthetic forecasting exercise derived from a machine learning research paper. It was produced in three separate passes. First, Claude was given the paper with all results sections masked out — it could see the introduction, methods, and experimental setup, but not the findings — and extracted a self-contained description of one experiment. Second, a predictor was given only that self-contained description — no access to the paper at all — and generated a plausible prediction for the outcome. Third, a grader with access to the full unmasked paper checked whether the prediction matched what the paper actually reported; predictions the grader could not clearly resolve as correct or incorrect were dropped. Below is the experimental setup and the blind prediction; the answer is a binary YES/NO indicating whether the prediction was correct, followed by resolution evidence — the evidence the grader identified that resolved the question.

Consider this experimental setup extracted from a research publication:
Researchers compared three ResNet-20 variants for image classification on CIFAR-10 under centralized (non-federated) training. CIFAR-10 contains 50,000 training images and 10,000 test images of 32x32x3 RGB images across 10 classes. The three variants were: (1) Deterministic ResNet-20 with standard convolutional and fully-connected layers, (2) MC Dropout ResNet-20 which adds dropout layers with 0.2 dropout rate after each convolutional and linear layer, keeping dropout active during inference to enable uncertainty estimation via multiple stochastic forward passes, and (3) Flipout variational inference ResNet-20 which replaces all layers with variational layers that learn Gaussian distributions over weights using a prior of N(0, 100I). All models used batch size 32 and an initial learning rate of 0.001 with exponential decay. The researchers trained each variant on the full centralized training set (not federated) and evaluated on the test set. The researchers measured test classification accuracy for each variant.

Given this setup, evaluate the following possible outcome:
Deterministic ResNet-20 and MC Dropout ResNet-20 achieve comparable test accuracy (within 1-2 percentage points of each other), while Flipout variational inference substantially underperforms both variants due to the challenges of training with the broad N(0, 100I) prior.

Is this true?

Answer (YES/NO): NO